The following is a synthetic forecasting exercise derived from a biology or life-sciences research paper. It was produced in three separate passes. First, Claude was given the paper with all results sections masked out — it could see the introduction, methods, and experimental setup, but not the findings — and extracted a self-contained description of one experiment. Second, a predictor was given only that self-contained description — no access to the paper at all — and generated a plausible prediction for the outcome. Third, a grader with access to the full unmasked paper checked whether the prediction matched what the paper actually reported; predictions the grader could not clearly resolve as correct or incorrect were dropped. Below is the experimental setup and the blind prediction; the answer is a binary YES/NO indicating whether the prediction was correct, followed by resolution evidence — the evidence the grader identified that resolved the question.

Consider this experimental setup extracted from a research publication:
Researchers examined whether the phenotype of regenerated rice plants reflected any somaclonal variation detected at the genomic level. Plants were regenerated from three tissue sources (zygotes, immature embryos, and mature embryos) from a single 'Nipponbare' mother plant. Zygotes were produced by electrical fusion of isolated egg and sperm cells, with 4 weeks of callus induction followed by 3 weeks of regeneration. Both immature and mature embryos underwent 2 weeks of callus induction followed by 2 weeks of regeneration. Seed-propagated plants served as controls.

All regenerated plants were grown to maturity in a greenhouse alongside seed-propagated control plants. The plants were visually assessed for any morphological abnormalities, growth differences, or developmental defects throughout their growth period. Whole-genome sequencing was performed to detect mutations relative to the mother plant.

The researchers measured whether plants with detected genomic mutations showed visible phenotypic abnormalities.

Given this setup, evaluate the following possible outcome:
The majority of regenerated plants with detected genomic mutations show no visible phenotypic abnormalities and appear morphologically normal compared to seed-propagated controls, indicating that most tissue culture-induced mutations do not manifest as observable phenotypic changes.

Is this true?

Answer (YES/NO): YES